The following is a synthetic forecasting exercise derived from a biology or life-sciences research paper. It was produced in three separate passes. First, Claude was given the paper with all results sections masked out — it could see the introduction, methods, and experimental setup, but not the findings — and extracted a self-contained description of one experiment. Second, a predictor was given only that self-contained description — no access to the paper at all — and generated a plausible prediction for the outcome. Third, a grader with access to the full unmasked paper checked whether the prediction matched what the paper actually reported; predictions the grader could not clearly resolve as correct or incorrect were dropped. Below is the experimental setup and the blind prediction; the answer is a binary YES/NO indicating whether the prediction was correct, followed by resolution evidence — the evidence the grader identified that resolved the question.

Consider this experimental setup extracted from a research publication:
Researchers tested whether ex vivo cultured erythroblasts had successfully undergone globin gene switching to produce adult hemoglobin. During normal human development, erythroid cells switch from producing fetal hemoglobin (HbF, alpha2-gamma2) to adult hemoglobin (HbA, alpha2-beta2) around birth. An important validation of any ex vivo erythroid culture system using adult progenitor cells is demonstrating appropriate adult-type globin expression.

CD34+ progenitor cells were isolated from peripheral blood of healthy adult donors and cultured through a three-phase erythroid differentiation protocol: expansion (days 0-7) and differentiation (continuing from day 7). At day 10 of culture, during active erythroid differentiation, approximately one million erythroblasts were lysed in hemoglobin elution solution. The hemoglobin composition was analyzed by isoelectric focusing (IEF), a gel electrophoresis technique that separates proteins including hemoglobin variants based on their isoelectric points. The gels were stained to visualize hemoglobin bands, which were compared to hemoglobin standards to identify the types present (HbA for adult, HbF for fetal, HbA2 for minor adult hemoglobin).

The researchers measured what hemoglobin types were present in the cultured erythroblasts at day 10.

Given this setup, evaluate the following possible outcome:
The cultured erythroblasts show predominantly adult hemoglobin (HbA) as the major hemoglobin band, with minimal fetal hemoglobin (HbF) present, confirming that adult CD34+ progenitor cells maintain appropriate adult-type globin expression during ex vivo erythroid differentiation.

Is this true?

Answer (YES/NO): YES